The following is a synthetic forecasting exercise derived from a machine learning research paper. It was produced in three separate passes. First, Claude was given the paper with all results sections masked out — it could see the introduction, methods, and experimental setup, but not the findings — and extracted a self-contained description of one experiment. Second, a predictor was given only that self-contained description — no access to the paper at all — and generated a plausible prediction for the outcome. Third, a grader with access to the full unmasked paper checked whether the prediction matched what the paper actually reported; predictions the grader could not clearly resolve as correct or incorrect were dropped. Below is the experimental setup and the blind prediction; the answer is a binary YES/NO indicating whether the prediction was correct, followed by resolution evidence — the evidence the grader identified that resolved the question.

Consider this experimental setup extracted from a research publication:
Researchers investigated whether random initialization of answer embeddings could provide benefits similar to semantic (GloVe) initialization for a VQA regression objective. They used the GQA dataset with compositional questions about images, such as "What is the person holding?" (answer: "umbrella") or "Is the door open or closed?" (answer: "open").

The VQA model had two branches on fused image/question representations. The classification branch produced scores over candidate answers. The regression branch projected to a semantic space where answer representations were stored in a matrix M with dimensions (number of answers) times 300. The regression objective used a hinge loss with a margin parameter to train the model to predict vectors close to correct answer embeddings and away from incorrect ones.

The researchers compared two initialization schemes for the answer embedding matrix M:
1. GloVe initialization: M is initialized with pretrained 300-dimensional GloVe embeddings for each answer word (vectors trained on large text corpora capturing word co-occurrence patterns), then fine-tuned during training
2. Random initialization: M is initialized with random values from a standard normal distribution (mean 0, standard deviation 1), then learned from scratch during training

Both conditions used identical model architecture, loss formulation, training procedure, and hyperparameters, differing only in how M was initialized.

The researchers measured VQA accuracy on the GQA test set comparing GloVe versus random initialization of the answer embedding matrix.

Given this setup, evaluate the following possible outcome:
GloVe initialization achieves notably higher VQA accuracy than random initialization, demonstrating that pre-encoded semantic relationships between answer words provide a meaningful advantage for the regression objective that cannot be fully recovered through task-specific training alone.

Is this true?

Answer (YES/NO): YES